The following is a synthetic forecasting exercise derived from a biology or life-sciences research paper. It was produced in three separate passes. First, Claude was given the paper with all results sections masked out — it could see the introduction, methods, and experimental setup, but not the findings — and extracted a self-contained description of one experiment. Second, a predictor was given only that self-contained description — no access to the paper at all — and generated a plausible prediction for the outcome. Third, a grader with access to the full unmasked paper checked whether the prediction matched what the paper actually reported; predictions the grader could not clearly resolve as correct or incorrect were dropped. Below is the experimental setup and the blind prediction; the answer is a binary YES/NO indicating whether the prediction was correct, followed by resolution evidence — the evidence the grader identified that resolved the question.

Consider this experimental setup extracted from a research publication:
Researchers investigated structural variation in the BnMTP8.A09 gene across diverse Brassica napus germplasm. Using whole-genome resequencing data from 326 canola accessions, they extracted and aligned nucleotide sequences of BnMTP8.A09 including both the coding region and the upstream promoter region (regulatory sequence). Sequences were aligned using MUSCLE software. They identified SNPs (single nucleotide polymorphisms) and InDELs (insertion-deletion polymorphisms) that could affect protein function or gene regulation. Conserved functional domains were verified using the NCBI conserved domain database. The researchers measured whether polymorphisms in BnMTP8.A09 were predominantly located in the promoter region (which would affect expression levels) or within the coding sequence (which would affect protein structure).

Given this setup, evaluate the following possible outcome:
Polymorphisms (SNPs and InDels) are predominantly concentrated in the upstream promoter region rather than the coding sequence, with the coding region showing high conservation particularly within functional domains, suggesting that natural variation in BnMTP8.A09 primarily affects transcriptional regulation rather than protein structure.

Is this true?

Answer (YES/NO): NO